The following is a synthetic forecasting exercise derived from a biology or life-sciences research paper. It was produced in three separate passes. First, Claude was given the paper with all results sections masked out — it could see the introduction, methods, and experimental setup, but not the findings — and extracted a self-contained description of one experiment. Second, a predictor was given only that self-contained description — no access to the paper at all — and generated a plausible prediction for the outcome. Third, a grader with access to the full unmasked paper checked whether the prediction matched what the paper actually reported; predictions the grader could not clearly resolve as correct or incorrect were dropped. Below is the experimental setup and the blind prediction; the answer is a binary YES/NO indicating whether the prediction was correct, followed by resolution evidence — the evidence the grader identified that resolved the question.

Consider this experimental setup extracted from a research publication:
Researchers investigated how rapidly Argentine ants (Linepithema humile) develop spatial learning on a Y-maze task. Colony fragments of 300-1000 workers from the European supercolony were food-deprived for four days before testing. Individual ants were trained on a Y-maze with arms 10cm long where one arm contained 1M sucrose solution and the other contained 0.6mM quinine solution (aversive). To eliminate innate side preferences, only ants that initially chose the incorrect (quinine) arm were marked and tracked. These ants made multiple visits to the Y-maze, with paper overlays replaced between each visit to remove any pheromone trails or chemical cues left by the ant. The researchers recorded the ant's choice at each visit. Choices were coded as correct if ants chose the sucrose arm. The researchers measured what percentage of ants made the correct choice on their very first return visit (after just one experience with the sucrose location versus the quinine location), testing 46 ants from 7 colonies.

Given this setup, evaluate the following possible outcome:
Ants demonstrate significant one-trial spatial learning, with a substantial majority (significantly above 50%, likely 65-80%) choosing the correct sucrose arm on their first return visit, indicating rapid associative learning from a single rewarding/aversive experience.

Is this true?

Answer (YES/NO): YES